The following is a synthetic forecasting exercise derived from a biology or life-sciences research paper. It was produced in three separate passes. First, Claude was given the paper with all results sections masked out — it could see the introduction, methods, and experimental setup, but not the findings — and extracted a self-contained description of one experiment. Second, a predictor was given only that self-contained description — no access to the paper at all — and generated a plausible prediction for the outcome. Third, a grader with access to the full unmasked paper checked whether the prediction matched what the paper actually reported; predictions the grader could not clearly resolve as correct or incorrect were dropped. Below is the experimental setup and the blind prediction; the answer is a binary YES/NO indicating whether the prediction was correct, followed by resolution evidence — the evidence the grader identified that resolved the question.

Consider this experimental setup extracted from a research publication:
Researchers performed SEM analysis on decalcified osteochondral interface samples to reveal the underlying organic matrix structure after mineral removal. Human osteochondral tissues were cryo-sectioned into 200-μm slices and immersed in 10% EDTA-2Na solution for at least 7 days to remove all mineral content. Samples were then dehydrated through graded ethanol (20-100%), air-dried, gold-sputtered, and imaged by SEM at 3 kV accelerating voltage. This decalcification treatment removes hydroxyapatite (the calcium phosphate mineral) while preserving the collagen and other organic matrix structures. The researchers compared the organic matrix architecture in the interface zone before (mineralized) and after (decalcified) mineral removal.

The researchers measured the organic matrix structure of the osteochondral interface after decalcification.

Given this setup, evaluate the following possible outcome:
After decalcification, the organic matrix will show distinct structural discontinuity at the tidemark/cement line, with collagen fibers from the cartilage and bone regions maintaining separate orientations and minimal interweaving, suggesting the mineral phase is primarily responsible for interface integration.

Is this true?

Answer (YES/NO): YES